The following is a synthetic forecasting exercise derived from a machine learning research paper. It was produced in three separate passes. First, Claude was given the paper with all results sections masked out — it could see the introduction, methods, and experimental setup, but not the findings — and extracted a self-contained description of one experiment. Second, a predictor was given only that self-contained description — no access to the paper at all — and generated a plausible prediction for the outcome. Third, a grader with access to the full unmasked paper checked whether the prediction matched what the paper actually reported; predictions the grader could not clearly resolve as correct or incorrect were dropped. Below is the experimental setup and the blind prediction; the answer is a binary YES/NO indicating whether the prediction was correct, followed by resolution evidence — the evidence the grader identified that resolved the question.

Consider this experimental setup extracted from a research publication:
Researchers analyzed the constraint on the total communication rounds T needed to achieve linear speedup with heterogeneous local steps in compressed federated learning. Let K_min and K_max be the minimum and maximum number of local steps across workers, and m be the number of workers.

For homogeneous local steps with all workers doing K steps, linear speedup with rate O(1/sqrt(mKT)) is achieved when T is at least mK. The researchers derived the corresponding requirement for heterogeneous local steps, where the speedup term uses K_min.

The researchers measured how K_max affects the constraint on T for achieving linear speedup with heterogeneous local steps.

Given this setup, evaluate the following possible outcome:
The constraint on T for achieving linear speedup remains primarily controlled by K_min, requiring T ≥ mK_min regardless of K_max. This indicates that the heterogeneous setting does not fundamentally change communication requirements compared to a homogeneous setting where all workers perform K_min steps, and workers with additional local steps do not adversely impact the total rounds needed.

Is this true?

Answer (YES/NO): NO